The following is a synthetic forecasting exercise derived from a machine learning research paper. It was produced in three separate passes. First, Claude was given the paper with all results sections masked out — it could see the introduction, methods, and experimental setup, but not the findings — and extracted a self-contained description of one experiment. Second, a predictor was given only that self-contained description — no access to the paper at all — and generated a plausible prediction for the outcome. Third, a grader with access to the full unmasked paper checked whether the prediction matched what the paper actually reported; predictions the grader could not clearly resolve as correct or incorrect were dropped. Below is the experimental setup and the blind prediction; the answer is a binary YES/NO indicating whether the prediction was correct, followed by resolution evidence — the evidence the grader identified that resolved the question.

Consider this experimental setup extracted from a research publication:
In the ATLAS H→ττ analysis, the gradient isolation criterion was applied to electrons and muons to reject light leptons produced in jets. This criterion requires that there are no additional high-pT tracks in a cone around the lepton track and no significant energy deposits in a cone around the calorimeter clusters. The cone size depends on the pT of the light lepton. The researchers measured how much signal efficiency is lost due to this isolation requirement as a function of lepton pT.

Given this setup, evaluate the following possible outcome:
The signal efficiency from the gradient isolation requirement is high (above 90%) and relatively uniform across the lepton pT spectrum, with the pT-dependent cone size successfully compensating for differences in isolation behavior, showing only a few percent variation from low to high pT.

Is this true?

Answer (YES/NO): NO